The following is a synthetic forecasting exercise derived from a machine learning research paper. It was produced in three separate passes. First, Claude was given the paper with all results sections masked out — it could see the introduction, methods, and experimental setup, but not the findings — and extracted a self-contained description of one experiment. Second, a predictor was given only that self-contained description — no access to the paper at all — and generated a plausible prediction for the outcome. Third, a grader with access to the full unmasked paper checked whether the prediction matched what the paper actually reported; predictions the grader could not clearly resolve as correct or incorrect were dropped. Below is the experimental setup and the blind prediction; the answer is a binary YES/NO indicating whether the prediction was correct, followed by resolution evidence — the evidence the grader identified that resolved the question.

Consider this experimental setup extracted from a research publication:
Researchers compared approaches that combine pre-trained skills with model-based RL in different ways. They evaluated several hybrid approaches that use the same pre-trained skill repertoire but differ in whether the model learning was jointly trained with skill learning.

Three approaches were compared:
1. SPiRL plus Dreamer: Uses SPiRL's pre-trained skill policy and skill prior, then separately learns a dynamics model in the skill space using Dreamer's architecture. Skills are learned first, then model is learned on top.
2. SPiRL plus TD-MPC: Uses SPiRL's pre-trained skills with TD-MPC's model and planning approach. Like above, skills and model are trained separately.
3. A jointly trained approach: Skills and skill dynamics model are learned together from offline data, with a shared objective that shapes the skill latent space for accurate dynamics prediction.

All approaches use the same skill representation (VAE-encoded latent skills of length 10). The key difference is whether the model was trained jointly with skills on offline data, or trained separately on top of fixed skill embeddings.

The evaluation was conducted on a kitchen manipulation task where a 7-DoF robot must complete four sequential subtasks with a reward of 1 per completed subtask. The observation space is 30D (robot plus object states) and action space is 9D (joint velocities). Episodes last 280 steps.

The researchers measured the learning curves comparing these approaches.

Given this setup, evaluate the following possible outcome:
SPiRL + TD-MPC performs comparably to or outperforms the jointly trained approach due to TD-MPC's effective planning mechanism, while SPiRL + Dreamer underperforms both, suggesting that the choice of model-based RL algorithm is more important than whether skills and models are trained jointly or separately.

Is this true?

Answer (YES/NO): NO